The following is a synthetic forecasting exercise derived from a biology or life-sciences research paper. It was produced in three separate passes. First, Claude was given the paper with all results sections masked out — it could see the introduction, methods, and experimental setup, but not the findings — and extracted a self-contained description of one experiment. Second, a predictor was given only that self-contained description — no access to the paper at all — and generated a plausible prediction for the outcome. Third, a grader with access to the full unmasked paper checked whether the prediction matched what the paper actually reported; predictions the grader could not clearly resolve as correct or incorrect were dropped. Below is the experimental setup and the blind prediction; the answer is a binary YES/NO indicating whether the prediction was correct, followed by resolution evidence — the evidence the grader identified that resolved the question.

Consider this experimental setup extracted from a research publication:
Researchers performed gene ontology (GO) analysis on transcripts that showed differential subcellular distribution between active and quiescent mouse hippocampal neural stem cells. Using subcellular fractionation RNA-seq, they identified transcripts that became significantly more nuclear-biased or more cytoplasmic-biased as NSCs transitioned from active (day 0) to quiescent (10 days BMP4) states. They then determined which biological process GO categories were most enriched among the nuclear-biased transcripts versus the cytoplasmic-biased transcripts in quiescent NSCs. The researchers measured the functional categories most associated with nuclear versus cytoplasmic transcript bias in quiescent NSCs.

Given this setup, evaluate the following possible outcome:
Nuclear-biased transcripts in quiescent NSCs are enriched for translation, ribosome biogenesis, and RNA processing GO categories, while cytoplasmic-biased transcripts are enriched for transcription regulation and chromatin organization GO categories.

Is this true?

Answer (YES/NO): NO